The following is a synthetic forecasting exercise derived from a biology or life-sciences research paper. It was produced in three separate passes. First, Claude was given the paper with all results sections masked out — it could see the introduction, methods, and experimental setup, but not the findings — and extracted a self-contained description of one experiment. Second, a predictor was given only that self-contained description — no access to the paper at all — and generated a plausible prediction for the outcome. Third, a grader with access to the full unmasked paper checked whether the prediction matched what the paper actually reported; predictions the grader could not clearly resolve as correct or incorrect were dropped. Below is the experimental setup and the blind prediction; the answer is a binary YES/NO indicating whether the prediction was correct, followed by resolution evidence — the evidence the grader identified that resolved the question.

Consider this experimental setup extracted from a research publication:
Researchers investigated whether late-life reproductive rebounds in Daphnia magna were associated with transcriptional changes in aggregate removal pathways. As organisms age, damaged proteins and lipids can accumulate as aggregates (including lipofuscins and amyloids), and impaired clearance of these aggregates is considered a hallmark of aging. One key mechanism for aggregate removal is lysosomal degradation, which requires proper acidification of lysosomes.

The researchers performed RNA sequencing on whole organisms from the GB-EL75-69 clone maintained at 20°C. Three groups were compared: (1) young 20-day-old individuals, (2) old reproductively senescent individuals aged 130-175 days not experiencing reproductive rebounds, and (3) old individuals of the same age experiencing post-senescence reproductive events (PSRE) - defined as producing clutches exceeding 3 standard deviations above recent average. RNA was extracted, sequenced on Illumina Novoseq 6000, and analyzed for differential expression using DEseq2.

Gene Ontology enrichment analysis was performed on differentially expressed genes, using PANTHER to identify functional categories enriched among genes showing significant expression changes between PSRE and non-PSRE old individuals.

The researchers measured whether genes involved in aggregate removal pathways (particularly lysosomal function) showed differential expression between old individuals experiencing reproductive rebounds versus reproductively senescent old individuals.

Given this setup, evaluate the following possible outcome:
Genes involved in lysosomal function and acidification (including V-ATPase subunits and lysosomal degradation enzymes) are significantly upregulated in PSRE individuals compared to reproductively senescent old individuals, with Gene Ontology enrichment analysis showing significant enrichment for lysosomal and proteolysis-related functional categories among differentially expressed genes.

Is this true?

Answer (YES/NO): NO